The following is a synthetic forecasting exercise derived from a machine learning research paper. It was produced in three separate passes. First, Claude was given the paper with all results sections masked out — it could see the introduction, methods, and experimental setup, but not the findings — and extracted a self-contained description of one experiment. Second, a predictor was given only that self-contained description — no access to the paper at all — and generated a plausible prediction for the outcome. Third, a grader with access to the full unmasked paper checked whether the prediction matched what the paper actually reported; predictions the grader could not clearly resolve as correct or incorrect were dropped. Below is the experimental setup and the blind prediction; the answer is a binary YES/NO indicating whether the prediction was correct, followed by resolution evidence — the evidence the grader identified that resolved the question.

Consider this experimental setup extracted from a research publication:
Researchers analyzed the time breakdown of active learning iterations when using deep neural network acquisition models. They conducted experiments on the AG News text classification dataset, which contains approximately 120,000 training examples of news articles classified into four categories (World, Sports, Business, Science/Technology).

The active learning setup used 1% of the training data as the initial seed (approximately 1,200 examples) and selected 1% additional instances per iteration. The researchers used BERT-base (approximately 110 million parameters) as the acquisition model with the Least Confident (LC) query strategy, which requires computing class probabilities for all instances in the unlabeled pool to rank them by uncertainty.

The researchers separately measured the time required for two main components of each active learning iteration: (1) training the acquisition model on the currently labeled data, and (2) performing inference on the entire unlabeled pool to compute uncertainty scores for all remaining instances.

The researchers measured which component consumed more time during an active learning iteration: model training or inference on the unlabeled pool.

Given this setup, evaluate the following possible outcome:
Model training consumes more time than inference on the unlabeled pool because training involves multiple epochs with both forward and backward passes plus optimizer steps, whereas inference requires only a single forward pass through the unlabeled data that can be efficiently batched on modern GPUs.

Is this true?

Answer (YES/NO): NO